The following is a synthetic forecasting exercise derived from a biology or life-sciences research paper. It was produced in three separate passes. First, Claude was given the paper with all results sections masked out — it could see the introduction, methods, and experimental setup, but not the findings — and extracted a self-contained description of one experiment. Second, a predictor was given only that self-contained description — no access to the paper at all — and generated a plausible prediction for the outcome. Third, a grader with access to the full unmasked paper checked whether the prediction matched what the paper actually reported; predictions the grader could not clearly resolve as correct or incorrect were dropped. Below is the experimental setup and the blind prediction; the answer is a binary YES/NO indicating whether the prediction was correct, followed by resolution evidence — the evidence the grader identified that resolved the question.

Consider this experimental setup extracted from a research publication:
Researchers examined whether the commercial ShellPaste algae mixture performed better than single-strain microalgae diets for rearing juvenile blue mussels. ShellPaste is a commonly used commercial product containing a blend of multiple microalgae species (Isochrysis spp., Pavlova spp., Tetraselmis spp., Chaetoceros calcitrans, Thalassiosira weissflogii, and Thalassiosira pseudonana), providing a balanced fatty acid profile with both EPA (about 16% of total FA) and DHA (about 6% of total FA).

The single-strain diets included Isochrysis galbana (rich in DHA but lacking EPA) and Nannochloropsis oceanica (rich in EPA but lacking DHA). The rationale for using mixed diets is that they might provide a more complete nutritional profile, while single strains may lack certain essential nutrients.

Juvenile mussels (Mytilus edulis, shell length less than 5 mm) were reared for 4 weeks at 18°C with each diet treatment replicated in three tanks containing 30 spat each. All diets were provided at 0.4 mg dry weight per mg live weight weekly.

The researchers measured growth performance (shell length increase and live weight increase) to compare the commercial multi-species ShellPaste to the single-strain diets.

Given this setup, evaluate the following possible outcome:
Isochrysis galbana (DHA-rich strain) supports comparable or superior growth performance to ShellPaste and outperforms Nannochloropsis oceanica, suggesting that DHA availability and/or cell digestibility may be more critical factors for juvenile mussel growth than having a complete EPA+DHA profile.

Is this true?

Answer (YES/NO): YES